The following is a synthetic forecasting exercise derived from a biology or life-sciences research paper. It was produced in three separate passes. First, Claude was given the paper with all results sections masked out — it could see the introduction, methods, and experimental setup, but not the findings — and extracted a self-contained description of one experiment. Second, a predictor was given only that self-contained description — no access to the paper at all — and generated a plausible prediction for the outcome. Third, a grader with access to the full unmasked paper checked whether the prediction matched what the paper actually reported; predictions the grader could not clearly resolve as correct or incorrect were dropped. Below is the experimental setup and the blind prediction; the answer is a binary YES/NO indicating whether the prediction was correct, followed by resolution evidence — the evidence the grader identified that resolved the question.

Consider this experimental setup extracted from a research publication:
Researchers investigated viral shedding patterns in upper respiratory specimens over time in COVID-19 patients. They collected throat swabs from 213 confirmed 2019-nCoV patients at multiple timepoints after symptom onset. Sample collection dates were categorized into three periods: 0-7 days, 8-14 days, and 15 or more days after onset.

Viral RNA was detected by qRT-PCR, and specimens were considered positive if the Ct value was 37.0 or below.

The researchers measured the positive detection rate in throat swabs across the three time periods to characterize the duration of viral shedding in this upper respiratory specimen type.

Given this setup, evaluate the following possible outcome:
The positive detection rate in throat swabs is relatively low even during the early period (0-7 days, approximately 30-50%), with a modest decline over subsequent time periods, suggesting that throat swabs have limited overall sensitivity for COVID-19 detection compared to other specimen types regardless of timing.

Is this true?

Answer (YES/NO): NO